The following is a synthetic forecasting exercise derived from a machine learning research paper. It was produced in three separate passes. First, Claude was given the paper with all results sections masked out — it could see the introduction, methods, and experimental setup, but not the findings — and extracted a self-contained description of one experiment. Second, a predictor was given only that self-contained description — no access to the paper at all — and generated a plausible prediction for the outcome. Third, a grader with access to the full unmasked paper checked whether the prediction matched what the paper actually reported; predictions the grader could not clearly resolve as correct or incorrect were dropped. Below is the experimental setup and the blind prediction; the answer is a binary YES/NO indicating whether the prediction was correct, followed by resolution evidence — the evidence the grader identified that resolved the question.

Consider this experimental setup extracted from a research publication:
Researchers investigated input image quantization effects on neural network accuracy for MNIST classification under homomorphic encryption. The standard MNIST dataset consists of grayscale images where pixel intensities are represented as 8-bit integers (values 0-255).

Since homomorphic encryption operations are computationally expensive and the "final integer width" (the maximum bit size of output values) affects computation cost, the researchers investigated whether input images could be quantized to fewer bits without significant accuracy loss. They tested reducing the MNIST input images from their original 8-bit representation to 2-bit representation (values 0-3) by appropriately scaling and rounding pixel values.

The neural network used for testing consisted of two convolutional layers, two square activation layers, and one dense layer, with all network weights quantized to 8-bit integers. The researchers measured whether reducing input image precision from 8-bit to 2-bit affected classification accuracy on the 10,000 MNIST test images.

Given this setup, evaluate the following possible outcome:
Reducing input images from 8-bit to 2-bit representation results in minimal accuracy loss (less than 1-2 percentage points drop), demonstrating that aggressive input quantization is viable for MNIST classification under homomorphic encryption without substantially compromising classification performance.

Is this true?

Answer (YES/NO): YES